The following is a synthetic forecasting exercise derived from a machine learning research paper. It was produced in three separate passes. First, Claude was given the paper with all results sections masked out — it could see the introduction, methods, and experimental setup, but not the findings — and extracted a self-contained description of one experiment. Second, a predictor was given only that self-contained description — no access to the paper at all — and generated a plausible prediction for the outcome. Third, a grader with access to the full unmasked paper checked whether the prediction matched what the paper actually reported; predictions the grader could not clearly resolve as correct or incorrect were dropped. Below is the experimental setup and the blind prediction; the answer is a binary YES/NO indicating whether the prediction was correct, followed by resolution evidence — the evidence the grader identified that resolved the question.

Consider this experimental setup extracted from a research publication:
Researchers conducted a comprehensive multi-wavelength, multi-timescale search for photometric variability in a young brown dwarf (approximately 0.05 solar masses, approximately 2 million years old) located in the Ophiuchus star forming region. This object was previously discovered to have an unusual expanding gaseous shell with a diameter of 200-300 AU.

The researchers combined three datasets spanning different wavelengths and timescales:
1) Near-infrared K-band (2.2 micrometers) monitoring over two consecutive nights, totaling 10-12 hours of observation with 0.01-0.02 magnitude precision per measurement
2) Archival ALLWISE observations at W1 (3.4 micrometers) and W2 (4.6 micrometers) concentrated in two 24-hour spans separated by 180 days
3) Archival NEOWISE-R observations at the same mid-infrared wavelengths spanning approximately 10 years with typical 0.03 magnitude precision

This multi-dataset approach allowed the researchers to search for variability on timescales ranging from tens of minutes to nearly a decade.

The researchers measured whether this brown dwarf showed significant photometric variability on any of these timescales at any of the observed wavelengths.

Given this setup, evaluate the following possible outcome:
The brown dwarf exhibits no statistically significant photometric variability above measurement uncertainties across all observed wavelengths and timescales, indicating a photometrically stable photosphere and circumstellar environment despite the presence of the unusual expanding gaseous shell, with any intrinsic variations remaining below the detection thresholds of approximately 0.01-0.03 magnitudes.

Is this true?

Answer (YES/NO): NO